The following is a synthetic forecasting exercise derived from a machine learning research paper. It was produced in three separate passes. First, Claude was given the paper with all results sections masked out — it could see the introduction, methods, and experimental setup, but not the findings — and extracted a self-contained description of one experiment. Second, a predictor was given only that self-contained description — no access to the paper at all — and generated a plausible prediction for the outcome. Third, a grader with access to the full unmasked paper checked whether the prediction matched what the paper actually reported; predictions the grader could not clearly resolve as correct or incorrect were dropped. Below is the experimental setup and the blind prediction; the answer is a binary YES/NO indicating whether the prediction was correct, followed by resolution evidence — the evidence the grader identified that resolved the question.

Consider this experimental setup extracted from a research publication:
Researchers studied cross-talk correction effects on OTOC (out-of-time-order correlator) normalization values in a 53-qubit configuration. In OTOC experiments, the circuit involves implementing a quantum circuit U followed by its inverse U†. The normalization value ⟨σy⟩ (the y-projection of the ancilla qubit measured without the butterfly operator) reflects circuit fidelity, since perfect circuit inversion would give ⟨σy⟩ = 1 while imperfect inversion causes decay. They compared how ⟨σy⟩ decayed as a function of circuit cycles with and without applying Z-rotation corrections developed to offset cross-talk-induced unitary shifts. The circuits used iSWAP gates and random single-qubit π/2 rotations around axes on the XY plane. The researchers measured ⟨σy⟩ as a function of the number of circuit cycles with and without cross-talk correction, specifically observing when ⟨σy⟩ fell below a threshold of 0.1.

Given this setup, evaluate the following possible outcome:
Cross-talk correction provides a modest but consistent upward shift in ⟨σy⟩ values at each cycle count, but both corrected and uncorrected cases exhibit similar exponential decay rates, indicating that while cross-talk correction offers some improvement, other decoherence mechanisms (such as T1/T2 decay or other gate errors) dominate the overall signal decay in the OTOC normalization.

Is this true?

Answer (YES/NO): NO